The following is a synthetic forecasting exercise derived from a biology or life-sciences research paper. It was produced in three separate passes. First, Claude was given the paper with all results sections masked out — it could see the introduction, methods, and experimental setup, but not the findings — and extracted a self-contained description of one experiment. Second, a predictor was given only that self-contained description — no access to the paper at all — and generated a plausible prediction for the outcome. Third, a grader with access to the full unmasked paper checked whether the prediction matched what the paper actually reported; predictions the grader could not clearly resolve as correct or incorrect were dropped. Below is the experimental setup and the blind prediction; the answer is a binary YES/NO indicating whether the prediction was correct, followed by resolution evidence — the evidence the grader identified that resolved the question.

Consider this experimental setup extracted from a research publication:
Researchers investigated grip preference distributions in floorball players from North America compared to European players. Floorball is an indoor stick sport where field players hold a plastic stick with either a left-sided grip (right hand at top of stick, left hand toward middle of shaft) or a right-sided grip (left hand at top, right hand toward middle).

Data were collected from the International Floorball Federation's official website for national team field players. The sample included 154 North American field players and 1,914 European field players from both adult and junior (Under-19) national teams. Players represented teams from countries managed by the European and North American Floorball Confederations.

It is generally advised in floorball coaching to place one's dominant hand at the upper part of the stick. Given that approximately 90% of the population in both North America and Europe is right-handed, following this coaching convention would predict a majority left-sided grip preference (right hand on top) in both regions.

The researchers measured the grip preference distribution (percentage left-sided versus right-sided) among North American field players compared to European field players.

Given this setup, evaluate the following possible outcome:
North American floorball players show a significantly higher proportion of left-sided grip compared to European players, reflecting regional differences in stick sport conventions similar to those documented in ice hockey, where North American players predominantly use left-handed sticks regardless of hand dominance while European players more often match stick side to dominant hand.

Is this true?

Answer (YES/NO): NO